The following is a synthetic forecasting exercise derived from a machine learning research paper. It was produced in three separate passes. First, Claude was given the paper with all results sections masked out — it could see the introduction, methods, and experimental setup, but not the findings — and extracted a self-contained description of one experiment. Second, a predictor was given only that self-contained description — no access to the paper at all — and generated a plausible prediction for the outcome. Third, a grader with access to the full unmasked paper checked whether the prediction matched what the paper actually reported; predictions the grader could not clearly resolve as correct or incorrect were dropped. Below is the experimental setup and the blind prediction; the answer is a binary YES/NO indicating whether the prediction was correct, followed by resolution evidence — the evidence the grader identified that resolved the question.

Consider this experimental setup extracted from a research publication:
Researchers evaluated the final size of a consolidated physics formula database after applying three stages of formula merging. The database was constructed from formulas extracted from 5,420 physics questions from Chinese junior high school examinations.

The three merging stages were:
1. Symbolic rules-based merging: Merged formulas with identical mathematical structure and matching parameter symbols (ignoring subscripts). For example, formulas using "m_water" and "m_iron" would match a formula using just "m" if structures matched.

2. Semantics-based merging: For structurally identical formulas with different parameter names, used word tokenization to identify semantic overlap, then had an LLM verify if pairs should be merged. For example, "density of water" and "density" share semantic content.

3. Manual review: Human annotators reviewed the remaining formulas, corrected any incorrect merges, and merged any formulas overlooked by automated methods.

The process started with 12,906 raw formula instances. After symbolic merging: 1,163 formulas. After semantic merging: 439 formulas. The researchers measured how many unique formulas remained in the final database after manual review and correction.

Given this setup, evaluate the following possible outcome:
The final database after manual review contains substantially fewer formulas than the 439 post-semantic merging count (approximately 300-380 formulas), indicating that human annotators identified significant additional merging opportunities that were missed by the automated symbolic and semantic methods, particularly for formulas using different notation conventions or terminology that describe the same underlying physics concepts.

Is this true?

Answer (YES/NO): NO